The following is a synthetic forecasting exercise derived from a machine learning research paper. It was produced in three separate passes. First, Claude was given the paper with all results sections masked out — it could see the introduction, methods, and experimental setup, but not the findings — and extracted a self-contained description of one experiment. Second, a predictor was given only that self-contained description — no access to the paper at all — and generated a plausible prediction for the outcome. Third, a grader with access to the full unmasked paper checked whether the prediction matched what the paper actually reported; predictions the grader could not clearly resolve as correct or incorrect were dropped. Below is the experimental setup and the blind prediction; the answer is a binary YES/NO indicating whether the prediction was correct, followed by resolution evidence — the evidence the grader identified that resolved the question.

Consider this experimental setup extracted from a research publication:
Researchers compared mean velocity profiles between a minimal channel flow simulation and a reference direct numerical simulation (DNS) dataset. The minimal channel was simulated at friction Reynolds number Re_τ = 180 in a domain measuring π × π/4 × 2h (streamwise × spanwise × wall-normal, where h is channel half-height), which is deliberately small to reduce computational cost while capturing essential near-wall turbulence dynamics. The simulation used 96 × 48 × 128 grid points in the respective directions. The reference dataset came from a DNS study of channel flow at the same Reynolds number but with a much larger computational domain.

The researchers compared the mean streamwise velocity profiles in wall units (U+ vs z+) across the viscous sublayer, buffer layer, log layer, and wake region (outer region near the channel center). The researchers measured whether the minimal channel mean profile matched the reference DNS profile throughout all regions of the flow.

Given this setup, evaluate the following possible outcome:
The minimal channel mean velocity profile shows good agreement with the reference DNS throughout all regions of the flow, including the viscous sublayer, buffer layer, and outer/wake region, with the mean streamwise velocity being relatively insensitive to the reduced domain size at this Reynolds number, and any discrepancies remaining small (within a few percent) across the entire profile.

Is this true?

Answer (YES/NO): NO